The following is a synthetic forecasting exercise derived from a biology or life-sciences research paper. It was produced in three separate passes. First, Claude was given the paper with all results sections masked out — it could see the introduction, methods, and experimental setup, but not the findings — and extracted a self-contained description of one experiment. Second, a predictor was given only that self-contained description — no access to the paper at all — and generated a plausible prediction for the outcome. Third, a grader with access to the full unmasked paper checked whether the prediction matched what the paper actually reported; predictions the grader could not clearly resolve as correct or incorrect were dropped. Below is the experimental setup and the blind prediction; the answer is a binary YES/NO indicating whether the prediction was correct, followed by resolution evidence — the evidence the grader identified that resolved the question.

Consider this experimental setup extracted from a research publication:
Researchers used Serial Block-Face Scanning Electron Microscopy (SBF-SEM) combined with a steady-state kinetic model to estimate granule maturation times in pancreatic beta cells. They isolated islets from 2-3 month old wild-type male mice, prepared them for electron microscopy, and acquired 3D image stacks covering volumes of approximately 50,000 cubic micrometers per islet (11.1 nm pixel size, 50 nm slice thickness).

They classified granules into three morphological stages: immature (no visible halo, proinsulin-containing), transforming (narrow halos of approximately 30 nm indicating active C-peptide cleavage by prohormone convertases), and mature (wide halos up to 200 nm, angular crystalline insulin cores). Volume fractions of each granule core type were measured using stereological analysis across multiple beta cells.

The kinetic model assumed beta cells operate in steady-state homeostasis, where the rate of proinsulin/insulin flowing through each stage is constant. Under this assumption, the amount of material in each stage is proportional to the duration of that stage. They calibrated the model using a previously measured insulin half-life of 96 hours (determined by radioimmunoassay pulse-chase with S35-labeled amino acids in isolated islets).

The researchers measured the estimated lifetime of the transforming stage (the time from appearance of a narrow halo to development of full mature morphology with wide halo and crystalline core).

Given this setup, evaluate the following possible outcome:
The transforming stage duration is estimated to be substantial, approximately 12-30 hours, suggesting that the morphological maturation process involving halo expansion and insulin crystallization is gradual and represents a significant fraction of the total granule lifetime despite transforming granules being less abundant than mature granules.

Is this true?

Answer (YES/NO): NO